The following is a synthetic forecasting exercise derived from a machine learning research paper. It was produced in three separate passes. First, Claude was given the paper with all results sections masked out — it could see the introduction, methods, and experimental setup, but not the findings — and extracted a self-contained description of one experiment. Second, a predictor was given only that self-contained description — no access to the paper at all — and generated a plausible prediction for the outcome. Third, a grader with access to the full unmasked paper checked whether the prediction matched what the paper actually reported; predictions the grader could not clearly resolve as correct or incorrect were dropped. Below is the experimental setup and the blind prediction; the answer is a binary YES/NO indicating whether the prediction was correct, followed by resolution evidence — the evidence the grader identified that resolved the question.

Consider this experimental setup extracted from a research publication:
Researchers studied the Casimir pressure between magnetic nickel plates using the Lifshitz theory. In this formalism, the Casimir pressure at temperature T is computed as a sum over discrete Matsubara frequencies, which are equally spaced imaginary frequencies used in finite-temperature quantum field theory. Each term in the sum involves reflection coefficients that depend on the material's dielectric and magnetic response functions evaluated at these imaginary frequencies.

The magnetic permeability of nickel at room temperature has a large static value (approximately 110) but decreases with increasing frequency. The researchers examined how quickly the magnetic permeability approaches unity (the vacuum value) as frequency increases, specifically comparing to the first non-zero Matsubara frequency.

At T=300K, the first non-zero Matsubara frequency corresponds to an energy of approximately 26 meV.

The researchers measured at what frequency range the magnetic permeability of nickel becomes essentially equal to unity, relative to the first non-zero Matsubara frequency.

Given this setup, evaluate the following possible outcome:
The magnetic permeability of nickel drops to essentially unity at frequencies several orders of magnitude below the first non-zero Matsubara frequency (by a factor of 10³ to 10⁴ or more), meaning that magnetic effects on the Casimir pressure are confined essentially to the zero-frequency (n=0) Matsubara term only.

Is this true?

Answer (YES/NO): YES